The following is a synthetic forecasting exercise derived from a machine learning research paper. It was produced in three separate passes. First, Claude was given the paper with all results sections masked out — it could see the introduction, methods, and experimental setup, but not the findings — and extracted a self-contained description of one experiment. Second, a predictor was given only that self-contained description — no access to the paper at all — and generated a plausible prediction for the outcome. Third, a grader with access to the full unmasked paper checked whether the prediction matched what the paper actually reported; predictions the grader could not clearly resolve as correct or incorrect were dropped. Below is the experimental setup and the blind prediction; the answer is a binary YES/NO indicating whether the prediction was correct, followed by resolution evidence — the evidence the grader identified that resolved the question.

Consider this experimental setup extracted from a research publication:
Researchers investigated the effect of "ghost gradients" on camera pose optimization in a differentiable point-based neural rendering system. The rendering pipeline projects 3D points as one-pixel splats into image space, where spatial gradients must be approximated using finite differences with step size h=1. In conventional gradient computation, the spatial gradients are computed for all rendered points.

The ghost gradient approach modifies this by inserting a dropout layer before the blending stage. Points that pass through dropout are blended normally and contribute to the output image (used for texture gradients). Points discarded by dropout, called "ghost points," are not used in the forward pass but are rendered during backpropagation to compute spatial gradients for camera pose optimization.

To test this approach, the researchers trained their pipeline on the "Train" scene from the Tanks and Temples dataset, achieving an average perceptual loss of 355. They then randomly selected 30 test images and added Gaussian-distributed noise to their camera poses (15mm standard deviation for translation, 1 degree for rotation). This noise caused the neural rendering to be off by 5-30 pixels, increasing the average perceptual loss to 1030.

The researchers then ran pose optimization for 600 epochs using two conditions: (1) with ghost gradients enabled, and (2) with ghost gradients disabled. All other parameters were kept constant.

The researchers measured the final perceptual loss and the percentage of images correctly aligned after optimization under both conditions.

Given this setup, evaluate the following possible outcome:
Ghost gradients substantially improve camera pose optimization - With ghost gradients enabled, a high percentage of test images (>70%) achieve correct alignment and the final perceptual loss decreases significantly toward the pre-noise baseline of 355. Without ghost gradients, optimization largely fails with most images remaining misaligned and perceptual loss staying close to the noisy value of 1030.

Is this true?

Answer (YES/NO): NO